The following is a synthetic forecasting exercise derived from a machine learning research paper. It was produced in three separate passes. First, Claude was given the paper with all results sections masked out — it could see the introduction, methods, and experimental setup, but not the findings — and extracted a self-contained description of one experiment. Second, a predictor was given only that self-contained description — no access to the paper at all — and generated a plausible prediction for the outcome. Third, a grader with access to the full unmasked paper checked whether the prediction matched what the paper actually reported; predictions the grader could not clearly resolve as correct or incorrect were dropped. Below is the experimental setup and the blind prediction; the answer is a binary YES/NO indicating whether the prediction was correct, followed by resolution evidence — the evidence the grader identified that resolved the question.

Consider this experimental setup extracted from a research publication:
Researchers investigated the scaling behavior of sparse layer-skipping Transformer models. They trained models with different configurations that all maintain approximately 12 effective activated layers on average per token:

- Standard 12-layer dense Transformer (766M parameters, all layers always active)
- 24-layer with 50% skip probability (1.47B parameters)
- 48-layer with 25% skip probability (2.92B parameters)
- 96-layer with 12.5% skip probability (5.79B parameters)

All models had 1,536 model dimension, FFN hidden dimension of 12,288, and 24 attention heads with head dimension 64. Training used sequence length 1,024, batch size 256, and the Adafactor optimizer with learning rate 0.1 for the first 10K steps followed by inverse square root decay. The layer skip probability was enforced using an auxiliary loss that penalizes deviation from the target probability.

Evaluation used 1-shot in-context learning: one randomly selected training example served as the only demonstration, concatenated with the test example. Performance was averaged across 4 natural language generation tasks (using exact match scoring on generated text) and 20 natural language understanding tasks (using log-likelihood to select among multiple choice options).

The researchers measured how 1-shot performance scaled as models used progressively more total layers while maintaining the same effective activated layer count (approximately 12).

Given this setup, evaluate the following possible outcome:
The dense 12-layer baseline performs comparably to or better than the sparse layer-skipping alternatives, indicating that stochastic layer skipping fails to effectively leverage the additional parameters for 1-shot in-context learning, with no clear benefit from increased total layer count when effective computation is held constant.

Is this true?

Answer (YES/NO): NO